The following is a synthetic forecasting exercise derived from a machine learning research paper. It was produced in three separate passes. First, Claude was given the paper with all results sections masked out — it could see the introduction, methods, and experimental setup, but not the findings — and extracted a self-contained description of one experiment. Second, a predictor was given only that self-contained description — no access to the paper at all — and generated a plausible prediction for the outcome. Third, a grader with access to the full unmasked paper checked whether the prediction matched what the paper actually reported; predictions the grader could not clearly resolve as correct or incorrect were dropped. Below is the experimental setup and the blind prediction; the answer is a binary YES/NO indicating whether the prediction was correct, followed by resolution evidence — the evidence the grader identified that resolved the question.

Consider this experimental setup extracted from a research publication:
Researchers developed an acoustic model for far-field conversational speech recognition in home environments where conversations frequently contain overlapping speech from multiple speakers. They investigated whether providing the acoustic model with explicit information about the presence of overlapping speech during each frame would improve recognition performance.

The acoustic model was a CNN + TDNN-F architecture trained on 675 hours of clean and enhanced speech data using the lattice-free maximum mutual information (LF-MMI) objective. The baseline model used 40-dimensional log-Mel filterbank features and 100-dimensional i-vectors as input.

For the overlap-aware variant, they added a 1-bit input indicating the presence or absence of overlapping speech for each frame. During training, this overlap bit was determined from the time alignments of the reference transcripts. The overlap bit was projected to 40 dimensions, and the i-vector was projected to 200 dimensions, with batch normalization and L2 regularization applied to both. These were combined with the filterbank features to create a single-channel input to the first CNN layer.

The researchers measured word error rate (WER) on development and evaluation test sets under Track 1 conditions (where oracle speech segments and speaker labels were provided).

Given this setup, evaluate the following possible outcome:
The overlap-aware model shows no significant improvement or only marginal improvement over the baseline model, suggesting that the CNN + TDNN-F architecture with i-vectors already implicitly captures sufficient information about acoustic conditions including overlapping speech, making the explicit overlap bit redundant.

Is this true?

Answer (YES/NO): YES